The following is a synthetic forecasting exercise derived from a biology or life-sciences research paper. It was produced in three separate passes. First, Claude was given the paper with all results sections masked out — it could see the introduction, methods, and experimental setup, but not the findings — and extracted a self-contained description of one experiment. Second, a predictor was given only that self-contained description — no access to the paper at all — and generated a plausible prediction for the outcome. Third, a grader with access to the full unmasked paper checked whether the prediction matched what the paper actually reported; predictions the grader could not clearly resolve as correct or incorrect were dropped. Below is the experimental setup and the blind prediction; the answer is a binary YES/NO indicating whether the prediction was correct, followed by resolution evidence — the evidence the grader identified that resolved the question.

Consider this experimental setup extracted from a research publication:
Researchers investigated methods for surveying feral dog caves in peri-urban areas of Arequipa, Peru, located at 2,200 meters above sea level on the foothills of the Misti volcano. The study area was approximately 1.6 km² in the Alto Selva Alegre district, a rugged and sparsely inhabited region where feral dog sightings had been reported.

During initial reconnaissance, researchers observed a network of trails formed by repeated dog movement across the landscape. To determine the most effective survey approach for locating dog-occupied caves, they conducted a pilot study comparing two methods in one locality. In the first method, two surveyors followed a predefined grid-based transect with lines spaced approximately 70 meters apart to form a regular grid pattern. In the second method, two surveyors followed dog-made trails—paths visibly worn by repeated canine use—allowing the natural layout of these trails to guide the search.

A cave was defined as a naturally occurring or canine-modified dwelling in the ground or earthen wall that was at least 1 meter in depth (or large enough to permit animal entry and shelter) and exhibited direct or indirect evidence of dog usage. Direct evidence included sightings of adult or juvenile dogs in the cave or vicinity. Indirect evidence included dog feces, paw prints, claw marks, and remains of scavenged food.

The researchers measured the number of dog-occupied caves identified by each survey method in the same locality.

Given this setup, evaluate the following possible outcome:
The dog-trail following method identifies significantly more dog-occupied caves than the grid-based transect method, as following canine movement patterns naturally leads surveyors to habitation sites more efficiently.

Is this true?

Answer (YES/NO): YES